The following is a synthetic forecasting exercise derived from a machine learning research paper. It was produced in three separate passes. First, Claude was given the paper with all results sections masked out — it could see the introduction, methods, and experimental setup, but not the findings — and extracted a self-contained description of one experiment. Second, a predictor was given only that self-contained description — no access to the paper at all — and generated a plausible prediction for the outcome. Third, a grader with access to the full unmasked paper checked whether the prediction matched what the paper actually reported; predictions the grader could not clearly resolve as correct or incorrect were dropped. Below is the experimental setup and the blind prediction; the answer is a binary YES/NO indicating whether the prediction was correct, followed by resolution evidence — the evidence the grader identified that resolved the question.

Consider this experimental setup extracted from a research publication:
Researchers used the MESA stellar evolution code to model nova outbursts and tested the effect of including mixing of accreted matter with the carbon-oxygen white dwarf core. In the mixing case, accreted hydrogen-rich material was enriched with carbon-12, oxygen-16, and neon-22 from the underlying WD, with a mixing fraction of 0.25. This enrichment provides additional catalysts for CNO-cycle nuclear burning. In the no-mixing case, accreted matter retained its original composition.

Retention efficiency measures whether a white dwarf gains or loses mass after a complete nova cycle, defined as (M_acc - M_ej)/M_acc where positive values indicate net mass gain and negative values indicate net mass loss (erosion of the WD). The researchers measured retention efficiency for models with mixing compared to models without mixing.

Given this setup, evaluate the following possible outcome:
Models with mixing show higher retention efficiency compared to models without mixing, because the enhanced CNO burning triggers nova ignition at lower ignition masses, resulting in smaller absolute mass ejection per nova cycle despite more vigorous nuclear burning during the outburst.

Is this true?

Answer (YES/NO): NO